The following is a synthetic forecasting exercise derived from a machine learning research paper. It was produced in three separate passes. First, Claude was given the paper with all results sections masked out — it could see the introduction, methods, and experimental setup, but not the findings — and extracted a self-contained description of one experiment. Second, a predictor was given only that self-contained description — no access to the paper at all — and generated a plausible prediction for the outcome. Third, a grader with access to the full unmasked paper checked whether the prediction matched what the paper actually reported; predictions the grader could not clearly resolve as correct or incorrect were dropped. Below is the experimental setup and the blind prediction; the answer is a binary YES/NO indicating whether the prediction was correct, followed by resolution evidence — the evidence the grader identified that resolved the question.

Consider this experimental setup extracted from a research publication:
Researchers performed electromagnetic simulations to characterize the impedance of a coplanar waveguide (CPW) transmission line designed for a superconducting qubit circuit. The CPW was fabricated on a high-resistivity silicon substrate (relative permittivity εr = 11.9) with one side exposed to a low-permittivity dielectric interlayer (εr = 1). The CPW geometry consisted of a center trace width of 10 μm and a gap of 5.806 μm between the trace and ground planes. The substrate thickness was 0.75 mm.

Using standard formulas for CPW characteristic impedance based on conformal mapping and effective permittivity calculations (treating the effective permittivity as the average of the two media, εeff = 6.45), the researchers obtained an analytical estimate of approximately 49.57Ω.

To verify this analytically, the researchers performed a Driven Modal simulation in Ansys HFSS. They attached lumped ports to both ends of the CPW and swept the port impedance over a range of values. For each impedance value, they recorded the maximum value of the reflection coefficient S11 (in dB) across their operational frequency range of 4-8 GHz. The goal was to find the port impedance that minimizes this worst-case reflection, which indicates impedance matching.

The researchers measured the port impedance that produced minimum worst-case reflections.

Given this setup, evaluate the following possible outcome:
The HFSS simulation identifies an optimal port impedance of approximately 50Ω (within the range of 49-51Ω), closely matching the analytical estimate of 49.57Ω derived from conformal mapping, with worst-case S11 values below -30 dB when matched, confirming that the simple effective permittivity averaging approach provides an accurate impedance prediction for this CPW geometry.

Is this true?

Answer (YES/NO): NO